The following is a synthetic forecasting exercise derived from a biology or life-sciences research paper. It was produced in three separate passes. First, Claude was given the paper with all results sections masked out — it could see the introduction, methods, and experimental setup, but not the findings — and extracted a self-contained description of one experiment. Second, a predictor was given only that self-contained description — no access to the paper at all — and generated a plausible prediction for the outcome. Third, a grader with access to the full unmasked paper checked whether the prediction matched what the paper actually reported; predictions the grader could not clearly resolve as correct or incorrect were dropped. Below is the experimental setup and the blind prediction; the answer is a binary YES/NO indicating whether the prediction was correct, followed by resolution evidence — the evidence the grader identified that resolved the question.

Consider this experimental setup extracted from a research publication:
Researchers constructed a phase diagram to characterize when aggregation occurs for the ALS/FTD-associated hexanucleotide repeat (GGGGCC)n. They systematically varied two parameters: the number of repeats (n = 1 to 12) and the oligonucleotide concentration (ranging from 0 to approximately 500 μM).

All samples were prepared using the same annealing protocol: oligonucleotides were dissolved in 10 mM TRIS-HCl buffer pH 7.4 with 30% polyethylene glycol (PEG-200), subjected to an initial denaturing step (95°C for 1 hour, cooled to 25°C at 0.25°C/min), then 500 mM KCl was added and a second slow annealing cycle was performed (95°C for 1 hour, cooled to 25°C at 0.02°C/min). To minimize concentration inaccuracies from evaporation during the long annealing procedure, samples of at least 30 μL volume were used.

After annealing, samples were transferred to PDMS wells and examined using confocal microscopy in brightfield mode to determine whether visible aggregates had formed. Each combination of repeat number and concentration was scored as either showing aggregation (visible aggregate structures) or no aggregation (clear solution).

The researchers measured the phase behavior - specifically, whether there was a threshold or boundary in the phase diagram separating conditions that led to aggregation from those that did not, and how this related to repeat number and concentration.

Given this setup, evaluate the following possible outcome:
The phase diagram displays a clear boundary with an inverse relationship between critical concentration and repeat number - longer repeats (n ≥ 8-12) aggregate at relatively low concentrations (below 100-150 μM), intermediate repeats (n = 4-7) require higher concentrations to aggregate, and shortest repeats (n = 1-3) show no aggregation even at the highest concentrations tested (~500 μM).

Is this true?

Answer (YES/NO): NO